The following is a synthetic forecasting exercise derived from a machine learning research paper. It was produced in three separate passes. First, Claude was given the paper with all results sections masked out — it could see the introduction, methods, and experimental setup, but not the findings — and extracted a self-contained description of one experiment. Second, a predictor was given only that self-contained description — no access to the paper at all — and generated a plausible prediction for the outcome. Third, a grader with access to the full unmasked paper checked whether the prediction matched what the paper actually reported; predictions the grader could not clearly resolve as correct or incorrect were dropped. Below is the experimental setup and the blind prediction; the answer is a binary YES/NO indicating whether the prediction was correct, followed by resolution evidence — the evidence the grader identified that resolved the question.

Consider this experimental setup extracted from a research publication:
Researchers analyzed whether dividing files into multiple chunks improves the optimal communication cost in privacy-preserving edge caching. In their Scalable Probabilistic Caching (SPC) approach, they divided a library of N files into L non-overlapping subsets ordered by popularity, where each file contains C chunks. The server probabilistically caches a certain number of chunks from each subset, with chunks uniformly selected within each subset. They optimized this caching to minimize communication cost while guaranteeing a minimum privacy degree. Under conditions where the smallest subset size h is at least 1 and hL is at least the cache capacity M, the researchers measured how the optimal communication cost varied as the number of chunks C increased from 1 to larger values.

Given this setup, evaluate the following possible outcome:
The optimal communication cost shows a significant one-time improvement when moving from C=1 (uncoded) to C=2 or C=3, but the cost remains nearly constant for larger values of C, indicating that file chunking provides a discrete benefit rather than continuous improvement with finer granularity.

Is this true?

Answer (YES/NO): NO